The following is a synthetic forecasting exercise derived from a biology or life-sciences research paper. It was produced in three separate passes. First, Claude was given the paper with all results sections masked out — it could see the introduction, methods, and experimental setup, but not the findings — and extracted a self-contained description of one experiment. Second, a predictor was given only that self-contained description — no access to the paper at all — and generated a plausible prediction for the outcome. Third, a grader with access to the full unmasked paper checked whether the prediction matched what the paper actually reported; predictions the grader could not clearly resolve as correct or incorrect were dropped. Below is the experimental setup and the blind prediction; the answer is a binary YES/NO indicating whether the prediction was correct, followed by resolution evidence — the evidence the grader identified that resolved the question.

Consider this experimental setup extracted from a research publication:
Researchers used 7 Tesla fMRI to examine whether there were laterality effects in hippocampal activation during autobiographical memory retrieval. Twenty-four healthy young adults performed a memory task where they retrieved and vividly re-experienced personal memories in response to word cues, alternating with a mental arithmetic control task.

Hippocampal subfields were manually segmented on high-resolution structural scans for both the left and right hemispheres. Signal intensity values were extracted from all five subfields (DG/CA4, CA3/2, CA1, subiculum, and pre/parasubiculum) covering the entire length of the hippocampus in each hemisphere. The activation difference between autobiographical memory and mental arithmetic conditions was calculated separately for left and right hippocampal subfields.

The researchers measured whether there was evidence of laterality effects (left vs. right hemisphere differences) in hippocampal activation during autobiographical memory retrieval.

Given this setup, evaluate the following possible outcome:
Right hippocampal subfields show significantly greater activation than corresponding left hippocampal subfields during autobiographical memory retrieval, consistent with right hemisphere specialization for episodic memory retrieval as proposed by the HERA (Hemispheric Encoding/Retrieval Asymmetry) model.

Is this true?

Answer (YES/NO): NO